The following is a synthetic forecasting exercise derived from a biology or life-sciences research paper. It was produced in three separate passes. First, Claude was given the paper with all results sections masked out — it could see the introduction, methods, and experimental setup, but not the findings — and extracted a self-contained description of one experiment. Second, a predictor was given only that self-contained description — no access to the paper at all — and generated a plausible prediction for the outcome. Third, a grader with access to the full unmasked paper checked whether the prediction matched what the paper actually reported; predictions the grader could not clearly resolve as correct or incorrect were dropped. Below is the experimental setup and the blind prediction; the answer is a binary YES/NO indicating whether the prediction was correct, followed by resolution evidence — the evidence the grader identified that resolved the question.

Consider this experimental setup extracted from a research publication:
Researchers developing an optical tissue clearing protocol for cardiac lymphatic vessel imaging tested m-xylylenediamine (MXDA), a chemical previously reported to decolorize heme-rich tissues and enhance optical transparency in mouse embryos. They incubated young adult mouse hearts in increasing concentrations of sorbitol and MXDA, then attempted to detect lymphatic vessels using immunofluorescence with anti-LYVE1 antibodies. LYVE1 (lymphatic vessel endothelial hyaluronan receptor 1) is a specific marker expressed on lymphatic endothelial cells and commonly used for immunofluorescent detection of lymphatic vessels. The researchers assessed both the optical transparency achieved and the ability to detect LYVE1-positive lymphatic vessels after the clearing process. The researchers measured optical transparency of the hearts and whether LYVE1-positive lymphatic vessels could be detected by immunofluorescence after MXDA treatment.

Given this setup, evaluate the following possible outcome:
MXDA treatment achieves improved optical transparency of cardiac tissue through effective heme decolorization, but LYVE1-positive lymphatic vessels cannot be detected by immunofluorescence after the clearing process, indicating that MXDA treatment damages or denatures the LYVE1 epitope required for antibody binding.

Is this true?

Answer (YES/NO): YES